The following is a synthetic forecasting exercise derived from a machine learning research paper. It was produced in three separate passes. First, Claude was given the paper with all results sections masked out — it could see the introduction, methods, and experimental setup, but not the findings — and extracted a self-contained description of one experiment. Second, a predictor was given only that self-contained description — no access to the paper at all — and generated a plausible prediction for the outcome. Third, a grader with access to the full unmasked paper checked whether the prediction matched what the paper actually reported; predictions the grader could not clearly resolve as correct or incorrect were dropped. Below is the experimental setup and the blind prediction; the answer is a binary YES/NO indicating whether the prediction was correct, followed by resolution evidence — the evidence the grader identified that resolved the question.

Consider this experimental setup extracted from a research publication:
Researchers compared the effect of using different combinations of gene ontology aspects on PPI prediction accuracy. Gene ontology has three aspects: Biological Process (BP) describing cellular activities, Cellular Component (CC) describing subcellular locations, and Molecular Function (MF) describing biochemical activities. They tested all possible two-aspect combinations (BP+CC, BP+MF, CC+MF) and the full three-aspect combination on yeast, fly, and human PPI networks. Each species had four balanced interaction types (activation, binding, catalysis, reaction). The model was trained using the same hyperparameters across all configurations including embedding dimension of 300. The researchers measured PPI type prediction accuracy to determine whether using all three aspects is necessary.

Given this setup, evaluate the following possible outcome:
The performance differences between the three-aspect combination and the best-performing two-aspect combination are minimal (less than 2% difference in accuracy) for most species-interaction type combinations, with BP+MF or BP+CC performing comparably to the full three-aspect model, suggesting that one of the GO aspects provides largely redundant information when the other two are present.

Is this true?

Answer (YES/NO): NO